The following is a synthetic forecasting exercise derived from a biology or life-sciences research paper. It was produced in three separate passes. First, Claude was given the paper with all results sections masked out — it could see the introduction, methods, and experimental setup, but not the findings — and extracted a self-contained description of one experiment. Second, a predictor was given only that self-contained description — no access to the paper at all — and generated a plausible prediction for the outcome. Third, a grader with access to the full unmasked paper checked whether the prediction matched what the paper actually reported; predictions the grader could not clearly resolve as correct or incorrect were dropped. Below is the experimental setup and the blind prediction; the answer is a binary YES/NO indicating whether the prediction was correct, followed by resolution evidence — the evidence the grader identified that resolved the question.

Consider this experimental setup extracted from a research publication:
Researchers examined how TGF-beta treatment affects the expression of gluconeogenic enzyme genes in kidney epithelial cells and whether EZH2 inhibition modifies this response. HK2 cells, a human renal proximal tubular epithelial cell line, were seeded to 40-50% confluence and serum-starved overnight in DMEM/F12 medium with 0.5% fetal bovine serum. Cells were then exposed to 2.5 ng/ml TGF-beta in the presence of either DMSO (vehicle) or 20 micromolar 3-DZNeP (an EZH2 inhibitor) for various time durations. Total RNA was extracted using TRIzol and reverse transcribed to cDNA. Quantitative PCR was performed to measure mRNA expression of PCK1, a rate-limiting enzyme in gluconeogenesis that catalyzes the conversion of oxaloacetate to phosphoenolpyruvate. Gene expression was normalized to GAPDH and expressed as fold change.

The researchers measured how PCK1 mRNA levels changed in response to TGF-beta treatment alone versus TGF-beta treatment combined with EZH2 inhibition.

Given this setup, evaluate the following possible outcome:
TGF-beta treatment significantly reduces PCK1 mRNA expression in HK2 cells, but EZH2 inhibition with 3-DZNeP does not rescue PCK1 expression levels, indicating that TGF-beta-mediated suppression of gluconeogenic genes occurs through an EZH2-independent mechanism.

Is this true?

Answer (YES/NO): NO